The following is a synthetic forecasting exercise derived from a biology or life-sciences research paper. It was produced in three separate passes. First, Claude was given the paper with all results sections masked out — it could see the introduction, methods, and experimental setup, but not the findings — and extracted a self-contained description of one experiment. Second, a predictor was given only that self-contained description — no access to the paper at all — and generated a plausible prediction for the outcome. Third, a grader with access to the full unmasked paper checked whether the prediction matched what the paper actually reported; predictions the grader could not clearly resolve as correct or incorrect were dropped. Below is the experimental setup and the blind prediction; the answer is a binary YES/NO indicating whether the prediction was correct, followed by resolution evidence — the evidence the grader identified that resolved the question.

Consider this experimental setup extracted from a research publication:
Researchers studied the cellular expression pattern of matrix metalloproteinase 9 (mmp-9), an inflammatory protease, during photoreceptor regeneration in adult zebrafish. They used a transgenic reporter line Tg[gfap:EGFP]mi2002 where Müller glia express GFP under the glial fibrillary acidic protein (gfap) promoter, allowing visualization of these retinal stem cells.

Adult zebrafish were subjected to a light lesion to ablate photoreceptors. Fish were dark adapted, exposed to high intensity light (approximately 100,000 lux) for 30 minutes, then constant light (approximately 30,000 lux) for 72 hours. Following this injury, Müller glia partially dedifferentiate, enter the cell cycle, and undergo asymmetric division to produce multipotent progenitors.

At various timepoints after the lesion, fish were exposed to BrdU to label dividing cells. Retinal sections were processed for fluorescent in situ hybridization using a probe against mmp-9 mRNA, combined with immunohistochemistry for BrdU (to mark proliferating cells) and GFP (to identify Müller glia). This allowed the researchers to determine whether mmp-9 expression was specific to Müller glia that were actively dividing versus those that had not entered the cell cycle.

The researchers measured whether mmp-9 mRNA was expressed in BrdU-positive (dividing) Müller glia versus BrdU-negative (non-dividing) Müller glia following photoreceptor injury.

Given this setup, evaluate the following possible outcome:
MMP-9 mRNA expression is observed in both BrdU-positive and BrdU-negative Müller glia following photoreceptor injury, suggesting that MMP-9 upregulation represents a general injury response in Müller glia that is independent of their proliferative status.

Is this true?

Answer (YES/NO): NO